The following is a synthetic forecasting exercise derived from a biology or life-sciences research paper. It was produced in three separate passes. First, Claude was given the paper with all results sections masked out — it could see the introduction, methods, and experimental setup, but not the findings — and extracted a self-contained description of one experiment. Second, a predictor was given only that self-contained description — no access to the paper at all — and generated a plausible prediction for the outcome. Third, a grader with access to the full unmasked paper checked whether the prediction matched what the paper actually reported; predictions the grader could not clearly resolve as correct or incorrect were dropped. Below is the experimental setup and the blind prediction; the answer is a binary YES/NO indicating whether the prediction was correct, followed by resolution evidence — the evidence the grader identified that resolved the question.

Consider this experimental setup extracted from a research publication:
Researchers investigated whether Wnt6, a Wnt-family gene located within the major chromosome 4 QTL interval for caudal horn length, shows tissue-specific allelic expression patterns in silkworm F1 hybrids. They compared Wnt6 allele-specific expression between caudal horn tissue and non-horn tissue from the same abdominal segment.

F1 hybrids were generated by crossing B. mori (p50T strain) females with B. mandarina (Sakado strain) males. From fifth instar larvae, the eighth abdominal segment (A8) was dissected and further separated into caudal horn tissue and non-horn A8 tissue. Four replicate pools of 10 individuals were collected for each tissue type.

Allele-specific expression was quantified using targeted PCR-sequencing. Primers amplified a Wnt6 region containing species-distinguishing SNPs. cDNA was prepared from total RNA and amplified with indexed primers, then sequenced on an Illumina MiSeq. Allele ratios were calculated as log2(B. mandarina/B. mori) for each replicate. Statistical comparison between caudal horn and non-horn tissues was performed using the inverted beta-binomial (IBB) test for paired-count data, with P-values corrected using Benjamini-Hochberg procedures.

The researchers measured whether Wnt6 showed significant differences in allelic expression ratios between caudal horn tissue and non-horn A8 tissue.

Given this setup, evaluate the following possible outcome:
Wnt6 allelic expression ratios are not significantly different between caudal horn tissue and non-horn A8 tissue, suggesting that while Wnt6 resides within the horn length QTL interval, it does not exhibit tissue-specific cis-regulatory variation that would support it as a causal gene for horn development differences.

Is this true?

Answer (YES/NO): NO